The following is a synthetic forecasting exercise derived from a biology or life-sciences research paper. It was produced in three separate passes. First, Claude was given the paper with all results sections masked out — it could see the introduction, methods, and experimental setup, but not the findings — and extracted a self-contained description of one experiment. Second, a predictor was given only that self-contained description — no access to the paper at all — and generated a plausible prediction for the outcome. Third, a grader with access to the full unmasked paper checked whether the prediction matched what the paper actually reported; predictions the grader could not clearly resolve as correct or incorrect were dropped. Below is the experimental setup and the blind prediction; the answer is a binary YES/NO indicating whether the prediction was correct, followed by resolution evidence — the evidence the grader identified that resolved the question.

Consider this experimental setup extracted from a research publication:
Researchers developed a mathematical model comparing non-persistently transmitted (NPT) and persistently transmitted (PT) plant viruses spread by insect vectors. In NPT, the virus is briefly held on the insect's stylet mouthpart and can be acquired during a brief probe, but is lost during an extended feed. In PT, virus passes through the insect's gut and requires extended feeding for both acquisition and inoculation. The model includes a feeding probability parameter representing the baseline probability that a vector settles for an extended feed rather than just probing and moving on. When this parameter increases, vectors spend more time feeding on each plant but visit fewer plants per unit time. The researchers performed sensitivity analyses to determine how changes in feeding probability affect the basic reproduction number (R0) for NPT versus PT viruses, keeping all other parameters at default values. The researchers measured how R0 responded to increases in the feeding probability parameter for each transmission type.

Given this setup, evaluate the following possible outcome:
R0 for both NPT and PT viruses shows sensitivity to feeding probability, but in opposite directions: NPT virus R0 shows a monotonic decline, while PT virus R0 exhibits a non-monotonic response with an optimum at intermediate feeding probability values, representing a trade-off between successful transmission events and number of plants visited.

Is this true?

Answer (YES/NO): NO